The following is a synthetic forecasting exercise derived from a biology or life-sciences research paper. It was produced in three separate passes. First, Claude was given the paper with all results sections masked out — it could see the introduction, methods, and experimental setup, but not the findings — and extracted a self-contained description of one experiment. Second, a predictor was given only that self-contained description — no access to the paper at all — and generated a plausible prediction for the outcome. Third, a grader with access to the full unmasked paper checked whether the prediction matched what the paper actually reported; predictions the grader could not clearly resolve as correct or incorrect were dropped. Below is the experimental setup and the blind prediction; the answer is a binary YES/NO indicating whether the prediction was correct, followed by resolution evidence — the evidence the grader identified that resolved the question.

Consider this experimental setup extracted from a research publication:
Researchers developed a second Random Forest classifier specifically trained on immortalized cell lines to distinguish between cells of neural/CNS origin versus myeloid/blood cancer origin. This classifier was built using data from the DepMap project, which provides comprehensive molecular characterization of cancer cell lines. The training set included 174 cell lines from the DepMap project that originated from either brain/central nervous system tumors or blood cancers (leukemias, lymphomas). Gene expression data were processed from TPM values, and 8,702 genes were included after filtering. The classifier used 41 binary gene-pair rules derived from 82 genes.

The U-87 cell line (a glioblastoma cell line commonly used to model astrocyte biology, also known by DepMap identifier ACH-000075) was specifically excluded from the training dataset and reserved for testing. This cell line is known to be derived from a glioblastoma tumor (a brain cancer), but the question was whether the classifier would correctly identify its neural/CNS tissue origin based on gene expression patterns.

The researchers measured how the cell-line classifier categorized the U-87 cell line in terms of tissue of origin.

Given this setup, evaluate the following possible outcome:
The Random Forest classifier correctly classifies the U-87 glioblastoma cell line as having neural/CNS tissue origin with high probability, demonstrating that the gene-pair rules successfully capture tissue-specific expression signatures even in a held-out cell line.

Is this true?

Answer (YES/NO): YES